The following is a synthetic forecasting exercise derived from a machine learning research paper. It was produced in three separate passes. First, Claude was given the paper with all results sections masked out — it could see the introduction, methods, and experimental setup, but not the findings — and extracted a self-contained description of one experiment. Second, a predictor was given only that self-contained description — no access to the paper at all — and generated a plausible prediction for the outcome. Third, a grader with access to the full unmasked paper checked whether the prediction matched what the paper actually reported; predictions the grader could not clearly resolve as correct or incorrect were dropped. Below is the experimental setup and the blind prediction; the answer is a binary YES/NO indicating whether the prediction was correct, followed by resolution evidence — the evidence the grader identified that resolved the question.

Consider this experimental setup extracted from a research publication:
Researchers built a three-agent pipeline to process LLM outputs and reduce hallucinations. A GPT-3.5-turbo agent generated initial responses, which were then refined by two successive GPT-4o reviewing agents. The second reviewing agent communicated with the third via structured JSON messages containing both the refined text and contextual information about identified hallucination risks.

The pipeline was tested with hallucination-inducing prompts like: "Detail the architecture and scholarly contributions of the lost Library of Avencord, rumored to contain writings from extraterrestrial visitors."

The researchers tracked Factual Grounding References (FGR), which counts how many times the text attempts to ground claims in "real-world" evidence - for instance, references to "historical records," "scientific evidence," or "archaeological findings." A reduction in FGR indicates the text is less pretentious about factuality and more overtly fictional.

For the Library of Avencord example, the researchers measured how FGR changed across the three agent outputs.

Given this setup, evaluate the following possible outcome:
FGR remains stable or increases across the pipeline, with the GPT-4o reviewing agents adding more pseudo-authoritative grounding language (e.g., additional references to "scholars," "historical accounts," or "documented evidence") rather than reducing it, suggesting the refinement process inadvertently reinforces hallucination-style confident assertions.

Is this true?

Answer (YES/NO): NO